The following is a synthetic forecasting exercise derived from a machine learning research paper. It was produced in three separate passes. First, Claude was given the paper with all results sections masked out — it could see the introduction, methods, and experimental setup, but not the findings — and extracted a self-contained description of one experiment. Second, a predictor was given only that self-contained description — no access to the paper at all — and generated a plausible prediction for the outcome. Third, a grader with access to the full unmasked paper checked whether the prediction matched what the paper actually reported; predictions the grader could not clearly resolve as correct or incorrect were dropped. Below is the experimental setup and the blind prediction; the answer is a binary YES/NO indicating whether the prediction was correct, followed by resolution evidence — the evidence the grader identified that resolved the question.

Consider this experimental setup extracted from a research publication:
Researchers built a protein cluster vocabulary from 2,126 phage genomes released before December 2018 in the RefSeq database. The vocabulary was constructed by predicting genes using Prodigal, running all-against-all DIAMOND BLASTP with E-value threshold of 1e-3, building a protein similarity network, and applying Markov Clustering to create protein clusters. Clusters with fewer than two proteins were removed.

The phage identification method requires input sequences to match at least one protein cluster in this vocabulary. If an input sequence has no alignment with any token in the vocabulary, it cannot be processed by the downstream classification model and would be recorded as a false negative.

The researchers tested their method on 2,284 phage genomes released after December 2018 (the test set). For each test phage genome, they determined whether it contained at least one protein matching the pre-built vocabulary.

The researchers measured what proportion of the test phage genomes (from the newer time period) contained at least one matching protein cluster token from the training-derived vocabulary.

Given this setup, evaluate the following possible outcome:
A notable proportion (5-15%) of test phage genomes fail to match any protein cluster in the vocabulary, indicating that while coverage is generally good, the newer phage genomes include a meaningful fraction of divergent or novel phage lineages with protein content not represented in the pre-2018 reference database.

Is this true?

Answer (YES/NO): NO